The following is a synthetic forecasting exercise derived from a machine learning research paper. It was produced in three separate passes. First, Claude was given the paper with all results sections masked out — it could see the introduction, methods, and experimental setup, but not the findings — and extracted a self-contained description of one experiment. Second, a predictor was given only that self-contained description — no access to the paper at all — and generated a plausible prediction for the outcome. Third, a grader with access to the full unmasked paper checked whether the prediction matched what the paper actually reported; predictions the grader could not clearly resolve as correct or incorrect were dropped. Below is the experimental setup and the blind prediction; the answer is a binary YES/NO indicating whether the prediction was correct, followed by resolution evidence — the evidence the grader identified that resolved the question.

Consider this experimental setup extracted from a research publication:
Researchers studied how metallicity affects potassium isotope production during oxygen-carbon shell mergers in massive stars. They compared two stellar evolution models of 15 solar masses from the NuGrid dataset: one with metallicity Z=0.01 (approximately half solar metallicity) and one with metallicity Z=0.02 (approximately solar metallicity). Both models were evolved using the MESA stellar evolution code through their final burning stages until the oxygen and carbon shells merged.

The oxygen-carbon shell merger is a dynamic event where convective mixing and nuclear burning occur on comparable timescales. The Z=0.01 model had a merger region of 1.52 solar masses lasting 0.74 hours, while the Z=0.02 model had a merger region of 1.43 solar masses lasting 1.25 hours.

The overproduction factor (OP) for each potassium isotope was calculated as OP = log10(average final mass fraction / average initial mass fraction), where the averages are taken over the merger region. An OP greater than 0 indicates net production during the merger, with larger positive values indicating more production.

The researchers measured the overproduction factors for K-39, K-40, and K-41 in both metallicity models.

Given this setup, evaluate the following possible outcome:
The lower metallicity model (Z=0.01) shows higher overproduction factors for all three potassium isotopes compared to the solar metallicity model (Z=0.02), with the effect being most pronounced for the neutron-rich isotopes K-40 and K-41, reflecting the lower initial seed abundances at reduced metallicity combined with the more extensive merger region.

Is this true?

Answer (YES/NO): NO